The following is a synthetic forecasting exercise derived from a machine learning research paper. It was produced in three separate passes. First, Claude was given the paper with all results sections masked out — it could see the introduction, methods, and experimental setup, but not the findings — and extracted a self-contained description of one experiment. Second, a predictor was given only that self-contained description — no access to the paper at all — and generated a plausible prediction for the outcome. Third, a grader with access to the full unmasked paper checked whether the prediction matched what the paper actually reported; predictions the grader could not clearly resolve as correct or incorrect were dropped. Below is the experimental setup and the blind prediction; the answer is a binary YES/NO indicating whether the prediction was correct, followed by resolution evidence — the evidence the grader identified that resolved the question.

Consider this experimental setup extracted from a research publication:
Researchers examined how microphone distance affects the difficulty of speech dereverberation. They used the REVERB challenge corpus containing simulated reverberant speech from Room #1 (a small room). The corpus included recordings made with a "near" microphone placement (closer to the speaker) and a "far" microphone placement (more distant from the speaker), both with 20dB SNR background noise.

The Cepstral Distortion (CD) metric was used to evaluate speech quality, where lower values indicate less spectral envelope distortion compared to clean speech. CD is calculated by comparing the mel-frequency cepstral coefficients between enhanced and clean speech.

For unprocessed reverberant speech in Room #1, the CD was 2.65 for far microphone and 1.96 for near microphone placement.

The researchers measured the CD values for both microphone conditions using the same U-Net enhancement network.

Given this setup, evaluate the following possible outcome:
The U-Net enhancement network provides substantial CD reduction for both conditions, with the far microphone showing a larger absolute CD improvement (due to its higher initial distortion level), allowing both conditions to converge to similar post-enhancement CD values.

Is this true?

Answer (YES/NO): NO